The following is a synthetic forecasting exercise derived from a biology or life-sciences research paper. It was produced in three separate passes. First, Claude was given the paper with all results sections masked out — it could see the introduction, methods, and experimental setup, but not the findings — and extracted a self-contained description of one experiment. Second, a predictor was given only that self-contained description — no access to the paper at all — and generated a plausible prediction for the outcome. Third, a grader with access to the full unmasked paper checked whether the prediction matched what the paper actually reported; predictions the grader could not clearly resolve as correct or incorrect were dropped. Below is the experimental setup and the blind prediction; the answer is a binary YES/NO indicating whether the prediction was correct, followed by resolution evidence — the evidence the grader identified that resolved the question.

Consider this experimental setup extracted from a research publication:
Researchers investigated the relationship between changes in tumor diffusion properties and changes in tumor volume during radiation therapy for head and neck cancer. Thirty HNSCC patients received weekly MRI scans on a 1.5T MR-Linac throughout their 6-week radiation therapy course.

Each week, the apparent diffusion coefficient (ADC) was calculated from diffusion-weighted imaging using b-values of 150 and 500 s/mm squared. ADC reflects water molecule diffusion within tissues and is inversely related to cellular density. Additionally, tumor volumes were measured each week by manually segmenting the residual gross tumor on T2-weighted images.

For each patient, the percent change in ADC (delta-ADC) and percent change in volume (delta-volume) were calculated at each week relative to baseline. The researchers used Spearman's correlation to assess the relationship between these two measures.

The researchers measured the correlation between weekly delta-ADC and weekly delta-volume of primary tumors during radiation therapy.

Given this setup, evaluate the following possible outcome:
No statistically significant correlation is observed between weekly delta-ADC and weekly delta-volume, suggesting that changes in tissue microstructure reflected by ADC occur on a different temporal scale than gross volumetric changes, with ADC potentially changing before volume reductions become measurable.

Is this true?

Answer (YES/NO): NO